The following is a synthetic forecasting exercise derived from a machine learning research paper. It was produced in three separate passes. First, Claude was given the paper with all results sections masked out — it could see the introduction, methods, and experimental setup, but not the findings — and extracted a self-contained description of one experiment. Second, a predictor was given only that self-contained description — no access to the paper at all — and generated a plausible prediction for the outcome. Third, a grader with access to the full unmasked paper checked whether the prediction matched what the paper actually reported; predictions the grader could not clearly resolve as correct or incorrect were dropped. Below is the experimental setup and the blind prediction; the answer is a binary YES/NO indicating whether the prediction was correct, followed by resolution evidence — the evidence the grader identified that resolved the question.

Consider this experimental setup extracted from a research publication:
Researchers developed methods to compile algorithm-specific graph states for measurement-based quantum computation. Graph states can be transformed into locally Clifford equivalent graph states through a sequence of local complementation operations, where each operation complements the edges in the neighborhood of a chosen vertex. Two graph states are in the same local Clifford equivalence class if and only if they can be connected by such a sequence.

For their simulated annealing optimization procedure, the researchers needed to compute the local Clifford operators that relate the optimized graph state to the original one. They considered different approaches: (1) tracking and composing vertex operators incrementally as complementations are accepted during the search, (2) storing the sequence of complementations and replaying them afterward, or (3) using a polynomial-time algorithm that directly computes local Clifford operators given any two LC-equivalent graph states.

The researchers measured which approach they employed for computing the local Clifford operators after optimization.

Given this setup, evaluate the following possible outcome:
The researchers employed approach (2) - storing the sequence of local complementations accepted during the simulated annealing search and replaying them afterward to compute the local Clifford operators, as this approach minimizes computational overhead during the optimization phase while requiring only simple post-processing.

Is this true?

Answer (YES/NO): NO